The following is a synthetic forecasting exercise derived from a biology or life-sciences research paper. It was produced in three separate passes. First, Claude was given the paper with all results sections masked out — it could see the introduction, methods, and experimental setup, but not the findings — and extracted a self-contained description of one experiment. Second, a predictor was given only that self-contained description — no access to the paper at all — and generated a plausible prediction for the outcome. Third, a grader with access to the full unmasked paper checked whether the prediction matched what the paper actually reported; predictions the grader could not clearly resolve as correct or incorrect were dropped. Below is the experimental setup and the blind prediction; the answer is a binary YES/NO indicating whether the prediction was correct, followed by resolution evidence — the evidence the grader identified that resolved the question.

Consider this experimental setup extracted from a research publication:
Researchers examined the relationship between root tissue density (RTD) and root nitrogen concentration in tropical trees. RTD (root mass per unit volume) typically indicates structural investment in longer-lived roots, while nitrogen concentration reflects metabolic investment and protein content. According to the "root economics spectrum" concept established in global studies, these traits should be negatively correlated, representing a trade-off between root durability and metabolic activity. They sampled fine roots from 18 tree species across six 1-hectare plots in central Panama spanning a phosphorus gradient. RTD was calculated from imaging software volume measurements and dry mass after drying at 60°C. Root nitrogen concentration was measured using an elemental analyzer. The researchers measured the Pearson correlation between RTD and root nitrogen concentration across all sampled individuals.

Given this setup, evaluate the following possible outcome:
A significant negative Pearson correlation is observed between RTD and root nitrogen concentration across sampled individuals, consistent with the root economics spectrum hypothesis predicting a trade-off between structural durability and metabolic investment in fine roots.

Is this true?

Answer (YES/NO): YES